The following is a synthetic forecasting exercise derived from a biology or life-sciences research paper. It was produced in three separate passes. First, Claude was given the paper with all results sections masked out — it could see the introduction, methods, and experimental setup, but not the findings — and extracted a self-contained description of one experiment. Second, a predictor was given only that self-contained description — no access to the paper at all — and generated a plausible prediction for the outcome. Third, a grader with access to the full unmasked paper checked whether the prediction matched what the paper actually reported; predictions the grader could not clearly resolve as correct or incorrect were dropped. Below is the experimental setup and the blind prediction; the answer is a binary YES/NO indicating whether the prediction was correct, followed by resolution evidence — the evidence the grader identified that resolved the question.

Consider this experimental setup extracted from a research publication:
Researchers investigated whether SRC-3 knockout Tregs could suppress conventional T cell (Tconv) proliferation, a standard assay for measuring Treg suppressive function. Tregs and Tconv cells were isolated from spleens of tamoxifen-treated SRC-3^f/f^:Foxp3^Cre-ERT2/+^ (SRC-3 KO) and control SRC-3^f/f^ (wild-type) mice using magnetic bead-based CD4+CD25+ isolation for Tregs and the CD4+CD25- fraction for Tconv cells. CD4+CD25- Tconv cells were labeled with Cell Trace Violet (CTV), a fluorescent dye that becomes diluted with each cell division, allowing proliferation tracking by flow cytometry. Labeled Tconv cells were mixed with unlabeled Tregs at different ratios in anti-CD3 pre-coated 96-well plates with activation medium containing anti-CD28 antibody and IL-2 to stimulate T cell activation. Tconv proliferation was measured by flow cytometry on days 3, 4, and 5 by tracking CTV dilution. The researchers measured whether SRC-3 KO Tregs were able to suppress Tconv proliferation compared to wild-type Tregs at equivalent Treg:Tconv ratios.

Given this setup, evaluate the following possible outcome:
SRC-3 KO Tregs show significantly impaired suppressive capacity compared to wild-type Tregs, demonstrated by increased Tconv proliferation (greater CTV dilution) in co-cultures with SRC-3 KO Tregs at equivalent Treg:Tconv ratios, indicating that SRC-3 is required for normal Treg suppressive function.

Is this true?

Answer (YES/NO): YES